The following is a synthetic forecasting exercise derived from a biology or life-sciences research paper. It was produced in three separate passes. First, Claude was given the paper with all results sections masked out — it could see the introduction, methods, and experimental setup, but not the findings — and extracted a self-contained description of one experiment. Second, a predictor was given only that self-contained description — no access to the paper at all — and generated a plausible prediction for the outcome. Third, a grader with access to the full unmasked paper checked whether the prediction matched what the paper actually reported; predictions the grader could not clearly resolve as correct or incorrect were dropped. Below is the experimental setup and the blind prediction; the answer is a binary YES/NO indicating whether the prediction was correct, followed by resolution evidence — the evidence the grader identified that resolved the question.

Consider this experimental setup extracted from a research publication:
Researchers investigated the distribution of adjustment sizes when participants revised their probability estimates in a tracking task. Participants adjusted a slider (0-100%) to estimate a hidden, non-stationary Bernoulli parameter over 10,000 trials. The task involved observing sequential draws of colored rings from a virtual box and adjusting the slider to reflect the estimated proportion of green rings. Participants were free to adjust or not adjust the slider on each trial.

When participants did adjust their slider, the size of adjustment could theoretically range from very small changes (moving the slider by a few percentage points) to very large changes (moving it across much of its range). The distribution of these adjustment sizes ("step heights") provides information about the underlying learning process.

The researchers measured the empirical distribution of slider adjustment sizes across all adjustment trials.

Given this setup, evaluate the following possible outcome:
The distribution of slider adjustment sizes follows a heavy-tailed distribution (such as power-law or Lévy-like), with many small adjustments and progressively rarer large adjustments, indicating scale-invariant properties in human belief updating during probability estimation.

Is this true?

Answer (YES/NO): NO